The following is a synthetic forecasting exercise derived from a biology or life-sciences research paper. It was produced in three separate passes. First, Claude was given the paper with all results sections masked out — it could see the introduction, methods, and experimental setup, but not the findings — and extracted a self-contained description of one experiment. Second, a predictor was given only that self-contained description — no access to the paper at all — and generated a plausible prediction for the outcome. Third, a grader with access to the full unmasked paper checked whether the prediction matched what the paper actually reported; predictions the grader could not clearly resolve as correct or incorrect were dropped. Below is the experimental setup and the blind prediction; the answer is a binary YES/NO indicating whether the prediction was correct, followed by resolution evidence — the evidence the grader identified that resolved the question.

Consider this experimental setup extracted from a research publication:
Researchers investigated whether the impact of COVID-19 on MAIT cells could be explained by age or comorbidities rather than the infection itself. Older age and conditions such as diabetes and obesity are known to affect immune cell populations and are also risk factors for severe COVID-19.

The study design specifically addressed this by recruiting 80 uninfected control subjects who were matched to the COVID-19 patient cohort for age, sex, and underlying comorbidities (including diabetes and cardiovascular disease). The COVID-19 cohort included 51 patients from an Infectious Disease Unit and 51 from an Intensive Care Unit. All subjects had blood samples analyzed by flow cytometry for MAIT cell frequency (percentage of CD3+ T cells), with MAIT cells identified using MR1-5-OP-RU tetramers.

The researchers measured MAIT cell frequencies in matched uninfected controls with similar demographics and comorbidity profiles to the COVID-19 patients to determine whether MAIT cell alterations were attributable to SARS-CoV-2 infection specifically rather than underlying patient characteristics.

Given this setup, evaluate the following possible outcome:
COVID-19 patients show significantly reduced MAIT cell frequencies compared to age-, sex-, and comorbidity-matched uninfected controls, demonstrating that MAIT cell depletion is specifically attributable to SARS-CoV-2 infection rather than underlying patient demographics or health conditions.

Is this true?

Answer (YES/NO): YES